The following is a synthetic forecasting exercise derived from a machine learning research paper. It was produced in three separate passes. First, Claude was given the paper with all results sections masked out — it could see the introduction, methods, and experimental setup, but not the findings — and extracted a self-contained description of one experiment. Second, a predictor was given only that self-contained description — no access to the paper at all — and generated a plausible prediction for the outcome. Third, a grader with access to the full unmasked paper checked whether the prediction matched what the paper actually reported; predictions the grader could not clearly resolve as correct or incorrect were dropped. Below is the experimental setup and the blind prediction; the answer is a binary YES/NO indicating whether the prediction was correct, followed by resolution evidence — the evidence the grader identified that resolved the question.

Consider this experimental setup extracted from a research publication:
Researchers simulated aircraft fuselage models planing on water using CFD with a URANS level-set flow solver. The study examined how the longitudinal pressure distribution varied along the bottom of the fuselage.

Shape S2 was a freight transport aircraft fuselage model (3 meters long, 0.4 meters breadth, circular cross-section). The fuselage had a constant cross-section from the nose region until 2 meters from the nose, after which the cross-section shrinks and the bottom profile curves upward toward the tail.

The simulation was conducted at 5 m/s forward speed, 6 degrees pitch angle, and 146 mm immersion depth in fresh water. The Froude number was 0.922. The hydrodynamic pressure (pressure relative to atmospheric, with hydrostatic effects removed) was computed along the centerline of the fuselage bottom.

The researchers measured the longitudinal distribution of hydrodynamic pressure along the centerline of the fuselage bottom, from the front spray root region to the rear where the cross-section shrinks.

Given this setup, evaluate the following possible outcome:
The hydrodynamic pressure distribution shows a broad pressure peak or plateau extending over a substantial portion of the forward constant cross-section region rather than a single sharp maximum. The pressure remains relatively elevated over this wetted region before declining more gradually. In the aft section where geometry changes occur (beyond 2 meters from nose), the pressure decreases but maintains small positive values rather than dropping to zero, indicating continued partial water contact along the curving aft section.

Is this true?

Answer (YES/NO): NO